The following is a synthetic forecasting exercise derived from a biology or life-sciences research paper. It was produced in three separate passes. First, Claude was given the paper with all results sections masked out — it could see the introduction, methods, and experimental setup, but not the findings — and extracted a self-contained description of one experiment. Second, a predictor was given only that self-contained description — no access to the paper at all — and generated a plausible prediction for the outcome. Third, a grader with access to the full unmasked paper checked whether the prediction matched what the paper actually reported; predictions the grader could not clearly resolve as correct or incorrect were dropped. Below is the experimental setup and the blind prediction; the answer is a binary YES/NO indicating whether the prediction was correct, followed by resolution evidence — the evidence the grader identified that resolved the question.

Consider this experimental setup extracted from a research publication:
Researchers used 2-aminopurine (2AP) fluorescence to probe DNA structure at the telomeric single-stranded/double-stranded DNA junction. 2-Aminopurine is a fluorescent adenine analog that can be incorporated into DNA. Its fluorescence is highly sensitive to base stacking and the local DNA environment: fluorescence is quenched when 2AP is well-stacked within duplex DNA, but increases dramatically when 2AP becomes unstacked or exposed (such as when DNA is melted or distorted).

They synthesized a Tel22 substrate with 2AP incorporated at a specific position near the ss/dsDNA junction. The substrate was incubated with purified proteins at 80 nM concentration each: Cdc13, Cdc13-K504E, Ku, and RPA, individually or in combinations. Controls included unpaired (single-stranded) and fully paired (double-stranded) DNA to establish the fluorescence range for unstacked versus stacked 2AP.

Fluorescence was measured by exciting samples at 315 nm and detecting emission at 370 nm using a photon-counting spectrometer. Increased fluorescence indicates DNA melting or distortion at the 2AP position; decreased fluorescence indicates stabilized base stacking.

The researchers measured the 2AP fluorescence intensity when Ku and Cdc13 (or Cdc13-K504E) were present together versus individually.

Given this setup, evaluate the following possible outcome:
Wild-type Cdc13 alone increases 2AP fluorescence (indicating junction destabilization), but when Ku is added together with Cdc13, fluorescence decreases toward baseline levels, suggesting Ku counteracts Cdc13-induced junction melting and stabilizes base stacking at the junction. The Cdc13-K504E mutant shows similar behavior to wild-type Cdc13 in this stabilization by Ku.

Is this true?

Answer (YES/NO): NO